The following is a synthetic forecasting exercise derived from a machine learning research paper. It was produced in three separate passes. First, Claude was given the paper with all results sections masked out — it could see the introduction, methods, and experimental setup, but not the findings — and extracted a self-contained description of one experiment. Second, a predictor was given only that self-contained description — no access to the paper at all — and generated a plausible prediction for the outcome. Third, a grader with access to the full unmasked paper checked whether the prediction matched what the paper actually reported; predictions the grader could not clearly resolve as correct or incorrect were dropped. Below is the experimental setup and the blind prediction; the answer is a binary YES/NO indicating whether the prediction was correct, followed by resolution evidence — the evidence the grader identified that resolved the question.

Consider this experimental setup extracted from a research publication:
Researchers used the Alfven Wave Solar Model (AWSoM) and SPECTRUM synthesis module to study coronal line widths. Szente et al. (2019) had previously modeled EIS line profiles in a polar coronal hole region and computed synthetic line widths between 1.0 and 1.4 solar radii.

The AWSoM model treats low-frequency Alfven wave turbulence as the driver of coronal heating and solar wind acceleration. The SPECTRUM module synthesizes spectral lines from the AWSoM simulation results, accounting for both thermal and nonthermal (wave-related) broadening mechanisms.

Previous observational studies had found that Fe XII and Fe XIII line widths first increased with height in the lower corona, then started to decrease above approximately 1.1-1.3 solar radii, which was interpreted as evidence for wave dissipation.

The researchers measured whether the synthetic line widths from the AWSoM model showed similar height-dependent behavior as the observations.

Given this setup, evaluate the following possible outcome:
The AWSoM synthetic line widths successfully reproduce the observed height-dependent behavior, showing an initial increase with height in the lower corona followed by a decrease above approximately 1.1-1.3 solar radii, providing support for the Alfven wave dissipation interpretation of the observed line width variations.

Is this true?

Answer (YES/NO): NO